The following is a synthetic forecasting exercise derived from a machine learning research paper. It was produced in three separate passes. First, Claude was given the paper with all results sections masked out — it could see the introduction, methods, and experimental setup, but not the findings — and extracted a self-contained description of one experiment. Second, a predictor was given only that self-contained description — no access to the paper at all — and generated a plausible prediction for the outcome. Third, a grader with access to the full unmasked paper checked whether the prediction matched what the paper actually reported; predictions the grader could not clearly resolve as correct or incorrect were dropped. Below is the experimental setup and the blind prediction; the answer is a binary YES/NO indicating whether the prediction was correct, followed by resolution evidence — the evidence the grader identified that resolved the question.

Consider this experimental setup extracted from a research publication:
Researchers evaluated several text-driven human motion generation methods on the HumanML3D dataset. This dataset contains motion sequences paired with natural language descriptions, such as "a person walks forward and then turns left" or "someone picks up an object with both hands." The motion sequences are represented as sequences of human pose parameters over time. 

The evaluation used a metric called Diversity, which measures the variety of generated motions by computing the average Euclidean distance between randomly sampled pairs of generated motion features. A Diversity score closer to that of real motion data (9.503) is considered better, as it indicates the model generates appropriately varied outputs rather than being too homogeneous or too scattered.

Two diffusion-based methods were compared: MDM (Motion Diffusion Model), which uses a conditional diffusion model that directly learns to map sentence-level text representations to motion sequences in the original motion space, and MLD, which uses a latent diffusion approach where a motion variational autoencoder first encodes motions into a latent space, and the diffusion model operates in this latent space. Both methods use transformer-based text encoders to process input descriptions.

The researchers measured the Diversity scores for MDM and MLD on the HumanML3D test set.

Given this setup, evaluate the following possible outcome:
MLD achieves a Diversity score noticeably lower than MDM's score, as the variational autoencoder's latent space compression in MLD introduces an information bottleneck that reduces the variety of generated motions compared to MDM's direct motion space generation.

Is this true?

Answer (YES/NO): NO